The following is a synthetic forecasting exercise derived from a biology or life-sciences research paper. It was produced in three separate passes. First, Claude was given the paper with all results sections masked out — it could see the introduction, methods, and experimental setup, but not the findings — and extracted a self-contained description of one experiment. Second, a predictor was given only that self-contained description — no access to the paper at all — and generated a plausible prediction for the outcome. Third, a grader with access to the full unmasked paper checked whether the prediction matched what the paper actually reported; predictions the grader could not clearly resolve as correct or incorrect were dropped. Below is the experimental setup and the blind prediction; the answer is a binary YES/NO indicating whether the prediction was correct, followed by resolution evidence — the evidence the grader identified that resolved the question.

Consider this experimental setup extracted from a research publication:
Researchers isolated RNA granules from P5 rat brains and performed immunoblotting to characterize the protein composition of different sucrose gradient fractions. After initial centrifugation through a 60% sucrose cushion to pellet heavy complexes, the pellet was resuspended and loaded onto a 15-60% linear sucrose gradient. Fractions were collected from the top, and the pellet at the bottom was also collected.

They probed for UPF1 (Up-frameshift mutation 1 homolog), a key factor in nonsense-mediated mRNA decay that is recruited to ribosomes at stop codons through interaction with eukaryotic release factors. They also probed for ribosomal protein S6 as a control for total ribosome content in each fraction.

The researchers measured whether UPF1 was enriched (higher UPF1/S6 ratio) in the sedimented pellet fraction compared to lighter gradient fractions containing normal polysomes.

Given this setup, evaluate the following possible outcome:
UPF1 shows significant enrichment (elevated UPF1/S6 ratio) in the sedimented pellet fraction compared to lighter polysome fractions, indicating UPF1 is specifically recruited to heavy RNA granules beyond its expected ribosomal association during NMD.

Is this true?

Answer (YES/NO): YES